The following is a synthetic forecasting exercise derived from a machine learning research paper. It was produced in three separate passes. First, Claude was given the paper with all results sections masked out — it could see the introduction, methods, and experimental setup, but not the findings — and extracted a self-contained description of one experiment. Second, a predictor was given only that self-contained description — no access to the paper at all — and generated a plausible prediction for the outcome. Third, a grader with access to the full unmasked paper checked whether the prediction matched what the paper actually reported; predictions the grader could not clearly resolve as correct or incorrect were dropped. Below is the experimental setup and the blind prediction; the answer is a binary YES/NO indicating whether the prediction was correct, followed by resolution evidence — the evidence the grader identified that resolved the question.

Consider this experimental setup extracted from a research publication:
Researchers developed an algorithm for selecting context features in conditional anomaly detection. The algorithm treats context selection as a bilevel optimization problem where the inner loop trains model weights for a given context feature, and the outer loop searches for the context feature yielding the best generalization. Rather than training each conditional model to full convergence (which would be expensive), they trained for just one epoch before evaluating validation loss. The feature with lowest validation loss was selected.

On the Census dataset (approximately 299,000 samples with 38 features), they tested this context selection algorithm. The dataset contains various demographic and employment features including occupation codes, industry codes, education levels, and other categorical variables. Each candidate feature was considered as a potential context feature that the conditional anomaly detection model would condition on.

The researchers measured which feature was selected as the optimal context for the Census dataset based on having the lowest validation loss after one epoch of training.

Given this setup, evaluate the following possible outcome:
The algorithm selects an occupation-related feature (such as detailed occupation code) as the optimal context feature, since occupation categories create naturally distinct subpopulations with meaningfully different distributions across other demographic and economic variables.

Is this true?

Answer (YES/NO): YES